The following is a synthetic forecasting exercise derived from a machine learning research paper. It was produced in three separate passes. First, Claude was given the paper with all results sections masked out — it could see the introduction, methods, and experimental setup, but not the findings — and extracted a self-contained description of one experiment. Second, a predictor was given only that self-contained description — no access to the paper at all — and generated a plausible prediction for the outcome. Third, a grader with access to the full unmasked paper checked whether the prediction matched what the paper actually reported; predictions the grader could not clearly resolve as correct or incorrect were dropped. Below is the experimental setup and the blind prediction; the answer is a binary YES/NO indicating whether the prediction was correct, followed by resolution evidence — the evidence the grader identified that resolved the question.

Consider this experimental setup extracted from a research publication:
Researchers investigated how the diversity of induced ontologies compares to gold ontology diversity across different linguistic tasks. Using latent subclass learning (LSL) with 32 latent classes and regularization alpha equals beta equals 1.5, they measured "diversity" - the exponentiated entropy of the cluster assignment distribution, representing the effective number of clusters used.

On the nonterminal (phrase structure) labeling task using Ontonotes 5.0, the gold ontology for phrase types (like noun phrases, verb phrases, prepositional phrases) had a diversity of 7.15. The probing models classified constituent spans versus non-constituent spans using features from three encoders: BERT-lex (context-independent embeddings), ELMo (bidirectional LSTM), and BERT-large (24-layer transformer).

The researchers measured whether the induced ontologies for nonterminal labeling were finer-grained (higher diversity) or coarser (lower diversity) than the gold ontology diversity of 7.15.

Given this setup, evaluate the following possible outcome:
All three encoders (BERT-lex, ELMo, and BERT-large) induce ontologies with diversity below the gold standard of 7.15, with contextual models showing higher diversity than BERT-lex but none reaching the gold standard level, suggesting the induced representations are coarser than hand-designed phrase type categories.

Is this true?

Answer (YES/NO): NO